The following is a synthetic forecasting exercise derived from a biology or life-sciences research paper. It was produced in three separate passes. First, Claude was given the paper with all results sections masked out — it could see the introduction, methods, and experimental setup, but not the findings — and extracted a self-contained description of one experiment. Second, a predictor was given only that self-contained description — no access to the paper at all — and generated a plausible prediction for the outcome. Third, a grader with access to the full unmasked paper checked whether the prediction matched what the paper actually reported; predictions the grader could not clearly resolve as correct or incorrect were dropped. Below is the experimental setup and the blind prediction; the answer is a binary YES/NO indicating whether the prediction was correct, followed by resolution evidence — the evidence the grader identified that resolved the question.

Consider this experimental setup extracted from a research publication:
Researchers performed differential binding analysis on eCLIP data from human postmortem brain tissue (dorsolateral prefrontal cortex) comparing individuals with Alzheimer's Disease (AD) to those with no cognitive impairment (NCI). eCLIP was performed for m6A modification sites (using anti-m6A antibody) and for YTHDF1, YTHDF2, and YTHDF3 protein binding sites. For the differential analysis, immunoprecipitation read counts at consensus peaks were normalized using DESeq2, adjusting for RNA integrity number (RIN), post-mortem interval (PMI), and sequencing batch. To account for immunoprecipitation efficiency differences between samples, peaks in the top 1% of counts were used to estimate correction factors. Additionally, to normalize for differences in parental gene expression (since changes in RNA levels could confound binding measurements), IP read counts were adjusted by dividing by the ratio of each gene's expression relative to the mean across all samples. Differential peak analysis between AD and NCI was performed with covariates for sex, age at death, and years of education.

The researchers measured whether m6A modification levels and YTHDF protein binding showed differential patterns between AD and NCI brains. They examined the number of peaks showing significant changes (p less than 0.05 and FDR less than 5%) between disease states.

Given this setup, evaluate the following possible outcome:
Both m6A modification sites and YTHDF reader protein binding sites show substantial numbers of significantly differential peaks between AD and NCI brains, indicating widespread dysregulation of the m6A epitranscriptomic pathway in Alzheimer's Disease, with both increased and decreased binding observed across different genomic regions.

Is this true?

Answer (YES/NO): YES